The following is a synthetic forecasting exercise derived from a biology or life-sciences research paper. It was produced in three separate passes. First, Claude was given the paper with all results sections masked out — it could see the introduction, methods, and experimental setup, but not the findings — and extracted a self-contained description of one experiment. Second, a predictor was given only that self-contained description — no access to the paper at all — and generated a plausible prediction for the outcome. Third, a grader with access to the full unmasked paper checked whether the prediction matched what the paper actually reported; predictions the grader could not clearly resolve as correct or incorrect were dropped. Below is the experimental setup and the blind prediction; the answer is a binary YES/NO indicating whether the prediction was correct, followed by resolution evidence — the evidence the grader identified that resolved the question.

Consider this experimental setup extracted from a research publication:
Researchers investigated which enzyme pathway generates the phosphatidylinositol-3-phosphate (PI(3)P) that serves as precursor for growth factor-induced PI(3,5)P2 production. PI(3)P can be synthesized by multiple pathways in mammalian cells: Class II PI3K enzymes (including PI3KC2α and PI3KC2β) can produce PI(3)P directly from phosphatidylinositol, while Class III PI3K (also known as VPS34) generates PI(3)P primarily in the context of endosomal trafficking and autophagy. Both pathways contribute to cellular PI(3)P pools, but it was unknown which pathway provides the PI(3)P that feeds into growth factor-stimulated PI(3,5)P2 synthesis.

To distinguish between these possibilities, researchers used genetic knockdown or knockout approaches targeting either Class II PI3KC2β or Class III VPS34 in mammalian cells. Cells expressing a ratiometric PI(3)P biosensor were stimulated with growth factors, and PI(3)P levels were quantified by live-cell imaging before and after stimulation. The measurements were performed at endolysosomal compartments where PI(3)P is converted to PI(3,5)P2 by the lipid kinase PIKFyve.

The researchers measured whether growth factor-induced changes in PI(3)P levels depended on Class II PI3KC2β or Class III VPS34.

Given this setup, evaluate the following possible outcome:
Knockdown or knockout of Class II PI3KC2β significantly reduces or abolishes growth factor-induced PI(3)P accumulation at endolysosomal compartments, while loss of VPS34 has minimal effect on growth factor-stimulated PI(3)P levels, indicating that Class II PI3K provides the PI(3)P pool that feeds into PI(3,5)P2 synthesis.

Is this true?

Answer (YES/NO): YES